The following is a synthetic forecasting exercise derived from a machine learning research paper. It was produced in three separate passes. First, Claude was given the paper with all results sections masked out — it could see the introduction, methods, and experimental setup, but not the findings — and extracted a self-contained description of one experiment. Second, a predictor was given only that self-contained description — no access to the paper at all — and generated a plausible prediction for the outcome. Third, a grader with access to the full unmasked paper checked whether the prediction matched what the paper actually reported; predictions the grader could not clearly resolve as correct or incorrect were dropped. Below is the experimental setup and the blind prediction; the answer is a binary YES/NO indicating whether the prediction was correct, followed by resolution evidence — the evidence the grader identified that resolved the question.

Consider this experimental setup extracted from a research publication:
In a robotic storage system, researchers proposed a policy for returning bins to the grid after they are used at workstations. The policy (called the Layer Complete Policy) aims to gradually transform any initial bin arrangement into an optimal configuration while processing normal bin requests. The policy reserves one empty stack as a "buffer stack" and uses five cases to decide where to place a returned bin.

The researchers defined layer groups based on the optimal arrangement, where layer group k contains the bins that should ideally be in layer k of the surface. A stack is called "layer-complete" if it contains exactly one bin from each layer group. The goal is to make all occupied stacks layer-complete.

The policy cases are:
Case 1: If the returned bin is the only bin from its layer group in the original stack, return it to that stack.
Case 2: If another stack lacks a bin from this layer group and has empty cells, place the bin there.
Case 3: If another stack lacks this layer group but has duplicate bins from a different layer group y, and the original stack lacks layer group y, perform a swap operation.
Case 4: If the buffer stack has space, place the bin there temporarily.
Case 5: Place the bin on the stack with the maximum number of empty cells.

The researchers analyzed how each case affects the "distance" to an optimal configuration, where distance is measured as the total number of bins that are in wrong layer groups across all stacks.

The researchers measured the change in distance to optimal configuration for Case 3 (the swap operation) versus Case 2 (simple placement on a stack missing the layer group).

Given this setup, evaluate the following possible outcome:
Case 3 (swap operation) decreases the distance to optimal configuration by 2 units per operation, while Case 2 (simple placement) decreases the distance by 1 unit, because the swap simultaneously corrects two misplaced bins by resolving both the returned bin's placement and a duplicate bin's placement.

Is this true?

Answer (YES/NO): NO